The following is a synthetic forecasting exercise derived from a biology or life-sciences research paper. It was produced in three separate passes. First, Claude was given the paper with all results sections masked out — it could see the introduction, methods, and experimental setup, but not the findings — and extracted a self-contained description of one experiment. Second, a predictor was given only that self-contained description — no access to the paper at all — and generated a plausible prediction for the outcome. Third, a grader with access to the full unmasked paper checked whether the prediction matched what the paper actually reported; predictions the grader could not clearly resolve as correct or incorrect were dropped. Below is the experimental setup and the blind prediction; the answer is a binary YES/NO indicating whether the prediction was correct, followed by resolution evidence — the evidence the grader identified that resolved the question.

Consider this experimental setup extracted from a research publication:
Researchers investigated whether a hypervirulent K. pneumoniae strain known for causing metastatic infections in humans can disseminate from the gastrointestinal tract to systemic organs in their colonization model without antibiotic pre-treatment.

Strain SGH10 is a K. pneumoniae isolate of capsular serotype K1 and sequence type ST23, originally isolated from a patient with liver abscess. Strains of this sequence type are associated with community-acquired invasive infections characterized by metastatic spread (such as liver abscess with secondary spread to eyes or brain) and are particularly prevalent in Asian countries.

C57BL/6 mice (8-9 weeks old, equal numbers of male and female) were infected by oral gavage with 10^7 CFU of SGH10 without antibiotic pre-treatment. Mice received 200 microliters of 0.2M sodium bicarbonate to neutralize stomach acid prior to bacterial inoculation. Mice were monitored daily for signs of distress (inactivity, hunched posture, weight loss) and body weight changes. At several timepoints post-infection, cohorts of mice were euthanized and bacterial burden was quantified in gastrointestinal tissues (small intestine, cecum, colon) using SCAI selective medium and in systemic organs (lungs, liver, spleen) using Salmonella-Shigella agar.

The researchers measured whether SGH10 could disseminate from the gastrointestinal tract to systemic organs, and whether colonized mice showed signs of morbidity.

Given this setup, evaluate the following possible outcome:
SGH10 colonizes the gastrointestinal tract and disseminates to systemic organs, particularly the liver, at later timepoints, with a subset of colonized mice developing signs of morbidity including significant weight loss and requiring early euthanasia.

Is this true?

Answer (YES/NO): NO